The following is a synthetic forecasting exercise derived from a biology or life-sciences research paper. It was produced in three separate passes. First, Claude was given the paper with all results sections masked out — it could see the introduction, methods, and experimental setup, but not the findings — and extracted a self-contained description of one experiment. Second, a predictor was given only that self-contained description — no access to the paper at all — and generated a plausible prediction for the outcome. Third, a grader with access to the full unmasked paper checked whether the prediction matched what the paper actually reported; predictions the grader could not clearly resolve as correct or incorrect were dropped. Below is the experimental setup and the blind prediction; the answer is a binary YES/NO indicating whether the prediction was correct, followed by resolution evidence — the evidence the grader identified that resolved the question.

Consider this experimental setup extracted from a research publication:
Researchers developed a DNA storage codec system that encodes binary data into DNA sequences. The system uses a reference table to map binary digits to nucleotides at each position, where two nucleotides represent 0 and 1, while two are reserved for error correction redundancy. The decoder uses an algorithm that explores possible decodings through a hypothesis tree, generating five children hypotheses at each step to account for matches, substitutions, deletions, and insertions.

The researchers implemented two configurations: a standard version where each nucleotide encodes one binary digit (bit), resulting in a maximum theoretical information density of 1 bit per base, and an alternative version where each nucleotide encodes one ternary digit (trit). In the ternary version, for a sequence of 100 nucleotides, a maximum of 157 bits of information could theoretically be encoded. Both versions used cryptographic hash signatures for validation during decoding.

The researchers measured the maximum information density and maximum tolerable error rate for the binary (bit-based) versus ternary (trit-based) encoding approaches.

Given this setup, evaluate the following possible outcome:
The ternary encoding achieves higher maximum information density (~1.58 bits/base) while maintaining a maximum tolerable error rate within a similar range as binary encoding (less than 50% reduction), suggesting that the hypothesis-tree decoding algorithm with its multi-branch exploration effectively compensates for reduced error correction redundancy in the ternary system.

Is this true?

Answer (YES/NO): NO